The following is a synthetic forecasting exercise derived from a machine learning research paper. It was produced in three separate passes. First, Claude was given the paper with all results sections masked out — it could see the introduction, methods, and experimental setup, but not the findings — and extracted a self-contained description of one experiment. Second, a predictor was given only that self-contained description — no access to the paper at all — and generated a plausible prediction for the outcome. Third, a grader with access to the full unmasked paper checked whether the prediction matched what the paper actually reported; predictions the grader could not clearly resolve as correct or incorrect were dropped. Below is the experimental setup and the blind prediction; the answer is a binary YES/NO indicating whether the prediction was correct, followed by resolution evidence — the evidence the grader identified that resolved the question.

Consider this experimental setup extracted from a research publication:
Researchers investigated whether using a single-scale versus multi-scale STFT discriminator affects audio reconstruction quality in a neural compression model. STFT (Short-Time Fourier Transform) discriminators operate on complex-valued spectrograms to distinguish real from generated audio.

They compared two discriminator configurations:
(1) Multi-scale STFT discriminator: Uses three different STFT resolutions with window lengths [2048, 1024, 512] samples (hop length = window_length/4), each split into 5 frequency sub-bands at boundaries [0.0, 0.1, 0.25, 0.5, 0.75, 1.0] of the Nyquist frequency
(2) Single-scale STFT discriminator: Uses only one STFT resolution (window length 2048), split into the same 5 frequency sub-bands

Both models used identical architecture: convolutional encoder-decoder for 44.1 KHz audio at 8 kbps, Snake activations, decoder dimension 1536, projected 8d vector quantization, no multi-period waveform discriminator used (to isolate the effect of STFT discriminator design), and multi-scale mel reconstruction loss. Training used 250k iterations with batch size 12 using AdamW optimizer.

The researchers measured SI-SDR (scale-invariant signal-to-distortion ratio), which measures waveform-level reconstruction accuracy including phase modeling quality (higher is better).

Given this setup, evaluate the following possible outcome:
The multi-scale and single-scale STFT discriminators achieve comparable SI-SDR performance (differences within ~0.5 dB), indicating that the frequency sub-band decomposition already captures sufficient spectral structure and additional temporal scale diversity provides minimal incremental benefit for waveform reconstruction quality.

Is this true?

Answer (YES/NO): YES